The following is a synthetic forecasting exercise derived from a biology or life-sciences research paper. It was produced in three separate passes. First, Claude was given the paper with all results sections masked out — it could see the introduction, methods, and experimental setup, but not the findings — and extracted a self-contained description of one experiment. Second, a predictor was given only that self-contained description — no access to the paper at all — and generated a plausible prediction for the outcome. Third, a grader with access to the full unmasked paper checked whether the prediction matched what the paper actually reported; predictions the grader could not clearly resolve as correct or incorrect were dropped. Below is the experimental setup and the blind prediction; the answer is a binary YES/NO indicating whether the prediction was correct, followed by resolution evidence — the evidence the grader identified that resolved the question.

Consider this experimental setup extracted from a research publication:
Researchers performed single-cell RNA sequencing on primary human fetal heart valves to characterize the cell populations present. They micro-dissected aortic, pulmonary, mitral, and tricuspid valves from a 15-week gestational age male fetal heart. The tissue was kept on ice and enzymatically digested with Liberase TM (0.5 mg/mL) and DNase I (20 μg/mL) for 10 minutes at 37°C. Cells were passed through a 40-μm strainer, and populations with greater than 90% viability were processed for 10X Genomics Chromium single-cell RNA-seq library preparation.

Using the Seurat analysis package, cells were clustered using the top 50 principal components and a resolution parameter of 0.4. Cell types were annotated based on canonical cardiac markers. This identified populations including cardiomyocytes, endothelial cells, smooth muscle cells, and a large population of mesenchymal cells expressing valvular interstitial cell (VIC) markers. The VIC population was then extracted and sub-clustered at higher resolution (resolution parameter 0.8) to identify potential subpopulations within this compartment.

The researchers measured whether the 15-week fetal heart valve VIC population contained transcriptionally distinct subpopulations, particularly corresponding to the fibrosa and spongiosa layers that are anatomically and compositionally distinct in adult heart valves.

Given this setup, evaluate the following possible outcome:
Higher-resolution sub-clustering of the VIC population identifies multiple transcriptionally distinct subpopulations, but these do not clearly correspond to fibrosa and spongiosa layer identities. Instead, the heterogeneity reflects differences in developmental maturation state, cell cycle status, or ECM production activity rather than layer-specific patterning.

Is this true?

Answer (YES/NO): NO